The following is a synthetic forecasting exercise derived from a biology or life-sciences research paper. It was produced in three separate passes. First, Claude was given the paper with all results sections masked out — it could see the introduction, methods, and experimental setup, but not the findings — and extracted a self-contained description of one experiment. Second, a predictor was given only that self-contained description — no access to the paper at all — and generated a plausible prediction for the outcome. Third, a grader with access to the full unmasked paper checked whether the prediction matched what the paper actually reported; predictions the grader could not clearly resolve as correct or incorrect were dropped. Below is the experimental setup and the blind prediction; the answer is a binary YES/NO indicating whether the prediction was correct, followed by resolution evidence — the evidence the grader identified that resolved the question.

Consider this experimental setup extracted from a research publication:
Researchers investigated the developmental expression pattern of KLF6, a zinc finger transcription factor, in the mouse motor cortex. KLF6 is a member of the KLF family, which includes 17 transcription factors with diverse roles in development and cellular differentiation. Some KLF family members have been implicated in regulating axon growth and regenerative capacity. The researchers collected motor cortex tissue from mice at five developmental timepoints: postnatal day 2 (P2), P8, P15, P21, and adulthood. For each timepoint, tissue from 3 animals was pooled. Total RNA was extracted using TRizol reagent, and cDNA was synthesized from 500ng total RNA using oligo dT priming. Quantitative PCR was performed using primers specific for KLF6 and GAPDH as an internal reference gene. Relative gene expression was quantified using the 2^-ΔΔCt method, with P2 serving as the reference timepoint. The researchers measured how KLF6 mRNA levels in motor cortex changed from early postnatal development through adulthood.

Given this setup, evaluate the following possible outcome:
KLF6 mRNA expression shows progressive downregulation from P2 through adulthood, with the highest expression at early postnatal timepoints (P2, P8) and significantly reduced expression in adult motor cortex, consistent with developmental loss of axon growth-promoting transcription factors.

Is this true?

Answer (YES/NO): YES